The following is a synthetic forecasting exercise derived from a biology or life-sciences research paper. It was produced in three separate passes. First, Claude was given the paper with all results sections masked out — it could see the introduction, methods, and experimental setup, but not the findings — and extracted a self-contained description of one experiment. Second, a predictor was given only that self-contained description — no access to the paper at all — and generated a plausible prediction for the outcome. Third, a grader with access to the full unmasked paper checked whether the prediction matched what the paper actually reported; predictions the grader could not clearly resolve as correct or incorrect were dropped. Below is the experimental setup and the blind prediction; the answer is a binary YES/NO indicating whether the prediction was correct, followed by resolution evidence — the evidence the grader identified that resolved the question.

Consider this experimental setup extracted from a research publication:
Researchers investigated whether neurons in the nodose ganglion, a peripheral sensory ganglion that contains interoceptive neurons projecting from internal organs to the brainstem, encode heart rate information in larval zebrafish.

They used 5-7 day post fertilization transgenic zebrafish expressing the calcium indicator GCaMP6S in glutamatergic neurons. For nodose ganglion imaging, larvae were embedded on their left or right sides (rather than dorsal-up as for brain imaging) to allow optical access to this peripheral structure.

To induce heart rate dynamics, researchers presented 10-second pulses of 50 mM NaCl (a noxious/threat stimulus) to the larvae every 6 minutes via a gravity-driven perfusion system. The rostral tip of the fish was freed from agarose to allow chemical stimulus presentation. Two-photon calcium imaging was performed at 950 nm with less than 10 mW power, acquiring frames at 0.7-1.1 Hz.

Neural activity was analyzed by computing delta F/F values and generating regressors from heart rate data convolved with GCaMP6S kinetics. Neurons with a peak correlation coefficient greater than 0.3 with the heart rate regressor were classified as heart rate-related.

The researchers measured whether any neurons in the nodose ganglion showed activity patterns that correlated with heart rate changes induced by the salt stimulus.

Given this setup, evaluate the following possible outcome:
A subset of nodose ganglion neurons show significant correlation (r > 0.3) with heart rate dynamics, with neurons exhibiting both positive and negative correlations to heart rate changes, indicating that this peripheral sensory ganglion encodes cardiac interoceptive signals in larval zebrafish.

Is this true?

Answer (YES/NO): NO